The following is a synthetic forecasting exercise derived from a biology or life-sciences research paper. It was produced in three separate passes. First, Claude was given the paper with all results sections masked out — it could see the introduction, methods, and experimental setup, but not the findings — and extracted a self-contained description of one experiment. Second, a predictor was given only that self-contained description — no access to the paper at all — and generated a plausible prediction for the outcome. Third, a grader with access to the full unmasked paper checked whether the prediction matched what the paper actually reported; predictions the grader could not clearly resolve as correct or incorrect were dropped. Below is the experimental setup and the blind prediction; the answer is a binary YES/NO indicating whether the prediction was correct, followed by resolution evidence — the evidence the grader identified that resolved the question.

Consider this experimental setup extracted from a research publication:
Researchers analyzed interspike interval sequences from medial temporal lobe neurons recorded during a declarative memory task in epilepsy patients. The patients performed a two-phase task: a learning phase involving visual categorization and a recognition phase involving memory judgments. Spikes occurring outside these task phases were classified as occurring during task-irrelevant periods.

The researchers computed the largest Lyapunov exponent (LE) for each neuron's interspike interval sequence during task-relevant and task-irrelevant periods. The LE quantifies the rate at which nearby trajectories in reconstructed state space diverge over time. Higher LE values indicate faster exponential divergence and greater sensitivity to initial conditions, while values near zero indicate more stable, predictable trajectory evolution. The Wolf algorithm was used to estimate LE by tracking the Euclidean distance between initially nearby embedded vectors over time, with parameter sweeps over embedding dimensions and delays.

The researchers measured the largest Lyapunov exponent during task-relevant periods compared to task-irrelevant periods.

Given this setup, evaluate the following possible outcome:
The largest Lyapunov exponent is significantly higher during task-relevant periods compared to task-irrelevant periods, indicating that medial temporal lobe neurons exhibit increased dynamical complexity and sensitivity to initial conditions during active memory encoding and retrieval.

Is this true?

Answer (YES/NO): NO